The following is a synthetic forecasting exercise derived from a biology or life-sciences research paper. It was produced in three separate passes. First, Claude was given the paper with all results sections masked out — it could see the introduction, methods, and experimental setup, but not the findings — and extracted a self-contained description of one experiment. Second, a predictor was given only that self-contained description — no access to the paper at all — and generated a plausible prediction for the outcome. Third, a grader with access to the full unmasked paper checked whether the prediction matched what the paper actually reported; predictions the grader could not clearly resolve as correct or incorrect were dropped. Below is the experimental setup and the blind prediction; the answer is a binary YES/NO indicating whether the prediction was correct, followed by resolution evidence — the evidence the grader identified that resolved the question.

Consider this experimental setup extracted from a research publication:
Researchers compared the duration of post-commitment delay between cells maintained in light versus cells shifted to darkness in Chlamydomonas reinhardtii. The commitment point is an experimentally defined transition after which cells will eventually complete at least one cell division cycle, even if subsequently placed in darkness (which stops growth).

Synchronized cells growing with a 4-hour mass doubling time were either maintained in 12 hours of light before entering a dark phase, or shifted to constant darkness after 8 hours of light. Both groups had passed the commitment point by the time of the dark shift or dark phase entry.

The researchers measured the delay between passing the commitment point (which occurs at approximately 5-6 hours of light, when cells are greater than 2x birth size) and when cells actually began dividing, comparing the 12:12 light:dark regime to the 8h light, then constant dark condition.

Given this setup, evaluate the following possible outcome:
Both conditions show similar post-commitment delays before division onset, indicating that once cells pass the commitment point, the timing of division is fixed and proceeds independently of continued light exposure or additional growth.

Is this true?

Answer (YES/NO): NO